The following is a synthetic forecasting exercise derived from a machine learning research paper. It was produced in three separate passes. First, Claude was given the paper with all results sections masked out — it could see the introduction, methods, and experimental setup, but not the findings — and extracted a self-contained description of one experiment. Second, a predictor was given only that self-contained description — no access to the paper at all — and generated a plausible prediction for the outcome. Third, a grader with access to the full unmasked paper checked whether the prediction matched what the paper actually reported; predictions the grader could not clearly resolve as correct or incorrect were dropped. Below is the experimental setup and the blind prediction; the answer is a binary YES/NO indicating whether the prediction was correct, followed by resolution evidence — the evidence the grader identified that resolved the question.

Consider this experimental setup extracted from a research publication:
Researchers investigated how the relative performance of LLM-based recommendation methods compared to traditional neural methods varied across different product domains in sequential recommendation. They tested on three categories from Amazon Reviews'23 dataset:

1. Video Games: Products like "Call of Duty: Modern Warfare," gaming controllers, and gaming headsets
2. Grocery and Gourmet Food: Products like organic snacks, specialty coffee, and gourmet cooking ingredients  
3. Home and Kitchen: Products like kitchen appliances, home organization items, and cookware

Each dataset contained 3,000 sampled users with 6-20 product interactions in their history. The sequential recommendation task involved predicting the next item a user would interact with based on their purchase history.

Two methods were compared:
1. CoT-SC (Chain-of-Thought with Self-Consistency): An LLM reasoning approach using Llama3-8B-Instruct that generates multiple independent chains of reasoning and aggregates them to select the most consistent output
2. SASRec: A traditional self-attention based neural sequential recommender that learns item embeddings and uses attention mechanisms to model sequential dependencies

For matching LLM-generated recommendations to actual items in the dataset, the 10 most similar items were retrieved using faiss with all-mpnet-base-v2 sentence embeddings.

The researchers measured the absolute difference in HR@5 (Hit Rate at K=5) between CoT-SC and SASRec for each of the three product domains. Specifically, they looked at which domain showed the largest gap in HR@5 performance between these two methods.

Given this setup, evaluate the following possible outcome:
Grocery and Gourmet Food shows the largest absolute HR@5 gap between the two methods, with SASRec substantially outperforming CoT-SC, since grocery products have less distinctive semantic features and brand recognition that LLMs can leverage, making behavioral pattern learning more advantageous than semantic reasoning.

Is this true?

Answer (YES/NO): NO